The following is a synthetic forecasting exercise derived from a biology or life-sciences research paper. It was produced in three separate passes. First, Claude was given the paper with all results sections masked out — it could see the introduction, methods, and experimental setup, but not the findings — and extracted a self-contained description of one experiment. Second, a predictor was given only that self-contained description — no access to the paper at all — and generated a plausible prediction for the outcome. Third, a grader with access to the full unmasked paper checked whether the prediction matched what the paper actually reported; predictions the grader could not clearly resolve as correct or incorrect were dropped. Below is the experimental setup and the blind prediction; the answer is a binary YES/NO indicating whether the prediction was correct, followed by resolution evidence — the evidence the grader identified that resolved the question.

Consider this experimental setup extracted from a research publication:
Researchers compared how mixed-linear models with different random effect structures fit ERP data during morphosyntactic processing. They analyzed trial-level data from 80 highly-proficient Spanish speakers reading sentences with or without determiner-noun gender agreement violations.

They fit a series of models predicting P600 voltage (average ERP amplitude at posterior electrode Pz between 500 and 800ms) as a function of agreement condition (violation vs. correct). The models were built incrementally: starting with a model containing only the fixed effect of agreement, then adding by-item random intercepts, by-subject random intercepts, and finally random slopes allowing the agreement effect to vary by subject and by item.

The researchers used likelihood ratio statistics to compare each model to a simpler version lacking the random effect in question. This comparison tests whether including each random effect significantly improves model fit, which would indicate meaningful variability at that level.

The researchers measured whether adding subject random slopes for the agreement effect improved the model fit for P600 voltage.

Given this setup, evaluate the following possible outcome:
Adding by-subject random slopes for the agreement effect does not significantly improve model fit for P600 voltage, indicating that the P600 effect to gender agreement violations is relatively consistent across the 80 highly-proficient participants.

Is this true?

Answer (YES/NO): NO